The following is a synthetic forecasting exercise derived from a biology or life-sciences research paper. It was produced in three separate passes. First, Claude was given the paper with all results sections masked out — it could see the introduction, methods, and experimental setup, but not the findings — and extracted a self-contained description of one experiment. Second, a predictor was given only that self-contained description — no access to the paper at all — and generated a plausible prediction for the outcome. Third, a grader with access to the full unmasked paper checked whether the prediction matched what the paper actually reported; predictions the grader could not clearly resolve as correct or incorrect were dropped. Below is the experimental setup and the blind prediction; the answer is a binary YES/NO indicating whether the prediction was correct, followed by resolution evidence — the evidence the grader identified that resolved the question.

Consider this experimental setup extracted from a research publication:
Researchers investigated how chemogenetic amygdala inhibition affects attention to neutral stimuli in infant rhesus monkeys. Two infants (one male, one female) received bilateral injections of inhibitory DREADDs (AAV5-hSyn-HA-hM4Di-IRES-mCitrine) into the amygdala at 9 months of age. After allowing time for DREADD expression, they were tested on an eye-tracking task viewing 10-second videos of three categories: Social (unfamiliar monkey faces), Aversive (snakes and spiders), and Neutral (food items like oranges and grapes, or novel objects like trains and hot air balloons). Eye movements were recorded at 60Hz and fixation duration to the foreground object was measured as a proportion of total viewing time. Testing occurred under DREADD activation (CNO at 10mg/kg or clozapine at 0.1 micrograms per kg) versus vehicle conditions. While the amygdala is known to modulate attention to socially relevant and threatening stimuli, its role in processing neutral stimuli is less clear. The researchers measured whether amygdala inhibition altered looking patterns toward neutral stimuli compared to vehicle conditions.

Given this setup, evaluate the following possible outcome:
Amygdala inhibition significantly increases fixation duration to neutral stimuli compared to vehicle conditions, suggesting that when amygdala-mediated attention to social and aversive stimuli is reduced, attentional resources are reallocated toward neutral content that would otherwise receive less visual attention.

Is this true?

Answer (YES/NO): NO